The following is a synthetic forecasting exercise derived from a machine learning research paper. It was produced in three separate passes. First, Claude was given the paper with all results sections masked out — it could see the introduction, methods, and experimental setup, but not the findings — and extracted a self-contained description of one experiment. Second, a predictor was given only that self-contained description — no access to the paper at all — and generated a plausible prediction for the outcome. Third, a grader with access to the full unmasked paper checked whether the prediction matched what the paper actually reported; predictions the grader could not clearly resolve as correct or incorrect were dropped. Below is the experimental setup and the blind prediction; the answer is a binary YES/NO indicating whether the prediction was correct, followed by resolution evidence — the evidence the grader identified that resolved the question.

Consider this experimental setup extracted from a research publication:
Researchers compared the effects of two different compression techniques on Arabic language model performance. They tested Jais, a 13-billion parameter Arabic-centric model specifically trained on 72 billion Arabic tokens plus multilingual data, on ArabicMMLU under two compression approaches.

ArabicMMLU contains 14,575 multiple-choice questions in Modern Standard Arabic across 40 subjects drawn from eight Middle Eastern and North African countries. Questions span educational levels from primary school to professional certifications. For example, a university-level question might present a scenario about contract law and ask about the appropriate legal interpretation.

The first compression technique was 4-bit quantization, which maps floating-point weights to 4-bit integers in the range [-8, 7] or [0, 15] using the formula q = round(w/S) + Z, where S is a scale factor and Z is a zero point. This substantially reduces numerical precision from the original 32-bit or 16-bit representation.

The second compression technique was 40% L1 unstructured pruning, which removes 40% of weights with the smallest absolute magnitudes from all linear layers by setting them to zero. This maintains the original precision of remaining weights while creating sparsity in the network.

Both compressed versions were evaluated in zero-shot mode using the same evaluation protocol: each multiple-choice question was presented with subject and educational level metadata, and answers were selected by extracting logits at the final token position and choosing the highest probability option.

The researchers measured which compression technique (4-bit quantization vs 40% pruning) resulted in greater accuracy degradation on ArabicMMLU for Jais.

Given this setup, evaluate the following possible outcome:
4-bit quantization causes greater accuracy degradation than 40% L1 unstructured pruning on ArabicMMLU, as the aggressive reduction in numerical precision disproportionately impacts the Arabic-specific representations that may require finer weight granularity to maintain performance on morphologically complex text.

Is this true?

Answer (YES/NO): YES